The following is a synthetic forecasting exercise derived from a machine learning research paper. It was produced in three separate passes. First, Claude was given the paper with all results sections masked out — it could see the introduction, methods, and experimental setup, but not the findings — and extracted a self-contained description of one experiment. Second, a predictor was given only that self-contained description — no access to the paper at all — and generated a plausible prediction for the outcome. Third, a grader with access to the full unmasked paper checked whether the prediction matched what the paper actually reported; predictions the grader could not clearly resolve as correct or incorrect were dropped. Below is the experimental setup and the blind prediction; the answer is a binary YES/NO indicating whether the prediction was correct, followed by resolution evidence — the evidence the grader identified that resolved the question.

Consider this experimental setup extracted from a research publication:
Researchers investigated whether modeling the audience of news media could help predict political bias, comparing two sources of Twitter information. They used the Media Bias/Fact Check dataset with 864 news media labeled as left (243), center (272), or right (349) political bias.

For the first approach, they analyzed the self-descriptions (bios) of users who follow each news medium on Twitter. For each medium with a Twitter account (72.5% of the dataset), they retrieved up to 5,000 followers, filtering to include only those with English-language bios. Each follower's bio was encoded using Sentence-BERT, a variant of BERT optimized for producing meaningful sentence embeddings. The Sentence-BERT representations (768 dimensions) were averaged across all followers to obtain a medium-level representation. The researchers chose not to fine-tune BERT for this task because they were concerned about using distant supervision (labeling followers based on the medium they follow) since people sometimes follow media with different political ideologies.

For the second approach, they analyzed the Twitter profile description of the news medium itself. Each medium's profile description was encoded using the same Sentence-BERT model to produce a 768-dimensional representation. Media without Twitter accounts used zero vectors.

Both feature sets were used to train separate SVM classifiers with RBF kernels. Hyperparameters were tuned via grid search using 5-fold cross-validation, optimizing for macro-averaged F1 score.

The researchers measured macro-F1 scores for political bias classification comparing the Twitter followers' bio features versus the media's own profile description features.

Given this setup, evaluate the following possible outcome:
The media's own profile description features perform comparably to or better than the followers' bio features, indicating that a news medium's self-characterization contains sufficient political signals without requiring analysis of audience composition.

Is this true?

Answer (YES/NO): NO